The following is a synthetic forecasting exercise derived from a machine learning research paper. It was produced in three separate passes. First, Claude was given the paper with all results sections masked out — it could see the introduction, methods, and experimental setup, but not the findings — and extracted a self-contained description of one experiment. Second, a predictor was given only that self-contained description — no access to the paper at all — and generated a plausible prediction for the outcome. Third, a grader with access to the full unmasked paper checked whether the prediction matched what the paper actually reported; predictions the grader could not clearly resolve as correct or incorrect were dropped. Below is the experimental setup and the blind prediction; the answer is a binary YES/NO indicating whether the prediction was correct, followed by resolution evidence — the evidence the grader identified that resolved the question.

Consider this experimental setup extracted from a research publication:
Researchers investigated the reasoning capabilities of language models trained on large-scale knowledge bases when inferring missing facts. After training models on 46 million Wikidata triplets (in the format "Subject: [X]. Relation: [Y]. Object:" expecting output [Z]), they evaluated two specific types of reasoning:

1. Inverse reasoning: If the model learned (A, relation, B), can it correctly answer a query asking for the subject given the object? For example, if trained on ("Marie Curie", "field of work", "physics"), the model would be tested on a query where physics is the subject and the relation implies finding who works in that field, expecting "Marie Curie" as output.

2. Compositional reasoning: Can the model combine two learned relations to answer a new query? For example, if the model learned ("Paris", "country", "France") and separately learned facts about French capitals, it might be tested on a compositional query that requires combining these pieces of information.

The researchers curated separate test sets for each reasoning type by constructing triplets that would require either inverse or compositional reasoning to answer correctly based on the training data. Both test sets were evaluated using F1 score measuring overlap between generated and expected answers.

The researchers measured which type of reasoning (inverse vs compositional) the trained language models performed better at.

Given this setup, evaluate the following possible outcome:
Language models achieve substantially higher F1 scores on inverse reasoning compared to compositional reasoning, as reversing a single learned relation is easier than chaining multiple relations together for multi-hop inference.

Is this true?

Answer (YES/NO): NO